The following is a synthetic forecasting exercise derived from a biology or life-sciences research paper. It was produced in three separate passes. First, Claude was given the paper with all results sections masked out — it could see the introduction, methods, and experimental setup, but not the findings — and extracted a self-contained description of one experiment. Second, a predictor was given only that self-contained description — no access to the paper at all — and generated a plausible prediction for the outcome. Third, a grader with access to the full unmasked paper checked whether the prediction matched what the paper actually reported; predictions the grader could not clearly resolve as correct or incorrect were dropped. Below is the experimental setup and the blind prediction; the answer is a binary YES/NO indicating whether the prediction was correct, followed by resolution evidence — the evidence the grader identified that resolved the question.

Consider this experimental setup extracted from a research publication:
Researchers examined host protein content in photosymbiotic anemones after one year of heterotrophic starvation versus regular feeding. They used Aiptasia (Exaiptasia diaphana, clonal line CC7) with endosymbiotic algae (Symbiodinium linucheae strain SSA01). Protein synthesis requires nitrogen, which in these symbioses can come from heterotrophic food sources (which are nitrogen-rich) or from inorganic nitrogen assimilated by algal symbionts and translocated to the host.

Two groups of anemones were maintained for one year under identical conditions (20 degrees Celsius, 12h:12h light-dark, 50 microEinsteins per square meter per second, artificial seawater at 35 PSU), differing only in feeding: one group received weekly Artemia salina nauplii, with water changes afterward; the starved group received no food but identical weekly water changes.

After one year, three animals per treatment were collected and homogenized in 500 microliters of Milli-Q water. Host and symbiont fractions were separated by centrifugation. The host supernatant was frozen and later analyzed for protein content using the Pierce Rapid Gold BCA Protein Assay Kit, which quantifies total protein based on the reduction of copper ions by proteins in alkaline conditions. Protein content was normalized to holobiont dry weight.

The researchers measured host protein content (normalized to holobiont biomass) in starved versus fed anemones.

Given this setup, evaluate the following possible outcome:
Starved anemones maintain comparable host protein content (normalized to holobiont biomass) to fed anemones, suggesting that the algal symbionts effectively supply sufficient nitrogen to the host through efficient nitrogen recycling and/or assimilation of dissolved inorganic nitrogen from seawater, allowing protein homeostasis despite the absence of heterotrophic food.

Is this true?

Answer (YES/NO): NO